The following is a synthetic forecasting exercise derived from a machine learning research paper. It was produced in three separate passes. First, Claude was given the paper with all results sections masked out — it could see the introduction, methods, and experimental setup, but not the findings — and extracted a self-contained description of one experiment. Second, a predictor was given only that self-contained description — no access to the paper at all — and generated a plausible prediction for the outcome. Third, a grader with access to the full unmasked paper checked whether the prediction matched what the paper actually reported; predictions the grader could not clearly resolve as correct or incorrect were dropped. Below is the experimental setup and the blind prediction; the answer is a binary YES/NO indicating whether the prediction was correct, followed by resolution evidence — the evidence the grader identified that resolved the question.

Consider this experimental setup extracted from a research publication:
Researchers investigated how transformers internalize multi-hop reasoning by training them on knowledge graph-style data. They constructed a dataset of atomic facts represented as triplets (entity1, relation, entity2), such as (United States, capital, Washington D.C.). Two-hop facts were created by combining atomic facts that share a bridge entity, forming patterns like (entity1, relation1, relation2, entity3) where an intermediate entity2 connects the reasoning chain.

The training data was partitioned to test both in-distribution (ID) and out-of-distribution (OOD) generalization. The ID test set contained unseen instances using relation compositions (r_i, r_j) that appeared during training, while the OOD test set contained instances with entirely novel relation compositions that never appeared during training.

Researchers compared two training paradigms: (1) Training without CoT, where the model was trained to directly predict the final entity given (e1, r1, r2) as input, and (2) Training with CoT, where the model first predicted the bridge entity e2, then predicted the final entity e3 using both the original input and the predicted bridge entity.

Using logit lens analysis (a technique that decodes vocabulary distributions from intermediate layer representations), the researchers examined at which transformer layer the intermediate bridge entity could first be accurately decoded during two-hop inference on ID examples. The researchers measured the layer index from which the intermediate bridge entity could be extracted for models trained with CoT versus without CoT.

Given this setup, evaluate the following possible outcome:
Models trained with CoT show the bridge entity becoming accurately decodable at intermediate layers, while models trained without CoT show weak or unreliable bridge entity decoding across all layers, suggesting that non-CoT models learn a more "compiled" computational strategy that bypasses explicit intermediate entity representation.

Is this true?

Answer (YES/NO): NO